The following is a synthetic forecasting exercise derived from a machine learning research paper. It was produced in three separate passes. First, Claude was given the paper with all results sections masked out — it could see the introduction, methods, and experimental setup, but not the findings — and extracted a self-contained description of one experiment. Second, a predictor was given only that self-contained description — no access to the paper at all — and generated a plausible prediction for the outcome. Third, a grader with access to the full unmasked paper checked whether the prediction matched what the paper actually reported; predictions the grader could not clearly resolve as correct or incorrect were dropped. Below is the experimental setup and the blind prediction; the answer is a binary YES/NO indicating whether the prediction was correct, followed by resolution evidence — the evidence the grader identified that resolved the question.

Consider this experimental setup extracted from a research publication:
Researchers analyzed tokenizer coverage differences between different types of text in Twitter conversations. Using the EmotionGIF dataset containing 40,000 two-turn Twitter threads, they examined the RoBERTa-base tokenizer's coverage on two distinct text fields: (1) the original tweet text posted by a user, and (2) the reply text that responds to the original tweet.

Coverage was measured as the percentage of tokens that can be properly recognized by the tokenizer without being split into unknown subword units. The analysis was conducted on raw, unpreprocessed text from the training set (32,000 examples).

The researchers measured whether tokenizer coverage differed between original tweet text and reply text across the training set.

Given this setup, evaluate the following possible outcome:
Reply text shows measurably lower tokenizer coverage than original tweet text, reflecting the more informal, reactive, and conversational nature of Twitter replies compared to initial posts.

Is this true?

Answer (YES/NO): YES